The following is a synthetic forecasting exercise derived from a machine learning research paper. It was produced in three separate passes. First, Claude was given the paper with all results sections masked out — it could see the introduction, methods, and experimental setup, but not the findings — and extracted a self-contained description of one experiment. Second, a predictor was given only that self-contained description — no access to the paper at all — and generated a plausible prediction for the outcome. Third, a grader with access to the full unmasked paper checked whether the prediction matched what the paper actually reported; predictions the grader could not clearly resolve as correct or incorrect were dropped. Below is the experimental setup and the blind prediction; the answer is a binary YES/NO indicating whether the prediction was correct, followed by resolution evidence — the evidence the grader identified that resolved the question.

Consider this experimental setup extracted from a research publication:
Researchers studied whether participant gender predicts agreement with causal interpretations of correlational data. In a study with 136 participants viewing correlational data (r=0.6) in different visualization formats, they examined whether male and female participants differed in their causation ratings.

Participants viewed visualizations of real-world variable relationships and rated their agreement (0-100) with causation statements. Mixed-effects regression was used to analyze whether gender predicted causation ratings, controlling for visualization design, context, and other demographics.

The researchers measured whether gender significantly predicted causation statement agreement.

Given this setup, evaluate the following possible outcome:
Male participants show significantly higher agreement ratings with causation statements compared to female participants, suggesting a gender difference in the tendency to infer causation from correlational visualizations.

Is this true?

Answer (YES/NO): YES